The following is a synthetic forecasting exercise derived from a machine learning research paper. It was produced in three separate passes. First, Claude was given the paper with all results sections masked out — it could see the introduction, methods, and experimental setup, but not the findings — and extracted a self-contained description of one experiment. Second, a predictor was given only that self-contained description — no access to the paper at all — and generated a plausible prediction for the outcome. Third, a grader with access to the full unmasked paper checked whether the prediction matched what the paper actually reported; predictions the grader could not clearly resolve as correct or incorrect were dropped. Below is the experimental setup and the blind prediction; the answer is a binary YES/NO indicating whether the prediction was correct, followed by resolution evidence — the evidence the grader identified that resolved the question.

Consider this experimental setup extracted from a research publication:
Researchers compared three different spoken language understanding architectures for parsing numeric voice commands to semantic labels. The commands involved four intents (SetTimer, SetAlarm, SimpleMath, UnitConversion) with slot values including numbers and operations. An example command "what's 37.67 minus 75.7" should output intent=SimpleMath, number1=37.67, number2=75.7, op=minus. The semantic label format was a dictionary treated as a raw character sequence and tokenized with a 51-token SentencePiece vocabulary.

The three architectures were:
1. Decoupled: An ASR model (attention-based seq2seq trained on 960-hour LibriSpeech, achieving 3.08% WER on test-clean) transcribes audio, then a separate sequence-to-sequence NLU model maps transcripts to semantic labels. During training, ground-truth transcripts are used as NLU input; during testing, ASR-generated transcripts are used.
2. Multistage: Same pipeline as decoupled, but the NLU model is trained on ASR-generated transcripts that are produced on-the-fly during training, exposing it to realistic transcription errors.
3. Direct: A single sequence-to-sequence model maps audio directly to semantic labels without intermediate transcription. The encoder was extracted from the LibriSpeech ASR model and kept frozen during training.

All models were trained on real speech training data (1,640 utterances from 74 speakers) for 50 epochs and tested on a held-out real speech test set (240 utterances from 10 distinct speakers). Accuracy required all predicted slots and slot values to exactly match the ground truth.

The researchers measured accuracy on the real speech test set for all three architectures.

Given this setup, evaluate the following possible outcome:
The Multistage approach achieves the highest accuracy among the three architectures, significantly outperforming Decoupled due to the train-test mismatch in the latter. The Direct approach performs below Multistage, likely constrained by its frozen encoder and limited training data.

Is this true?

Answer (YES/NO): NO